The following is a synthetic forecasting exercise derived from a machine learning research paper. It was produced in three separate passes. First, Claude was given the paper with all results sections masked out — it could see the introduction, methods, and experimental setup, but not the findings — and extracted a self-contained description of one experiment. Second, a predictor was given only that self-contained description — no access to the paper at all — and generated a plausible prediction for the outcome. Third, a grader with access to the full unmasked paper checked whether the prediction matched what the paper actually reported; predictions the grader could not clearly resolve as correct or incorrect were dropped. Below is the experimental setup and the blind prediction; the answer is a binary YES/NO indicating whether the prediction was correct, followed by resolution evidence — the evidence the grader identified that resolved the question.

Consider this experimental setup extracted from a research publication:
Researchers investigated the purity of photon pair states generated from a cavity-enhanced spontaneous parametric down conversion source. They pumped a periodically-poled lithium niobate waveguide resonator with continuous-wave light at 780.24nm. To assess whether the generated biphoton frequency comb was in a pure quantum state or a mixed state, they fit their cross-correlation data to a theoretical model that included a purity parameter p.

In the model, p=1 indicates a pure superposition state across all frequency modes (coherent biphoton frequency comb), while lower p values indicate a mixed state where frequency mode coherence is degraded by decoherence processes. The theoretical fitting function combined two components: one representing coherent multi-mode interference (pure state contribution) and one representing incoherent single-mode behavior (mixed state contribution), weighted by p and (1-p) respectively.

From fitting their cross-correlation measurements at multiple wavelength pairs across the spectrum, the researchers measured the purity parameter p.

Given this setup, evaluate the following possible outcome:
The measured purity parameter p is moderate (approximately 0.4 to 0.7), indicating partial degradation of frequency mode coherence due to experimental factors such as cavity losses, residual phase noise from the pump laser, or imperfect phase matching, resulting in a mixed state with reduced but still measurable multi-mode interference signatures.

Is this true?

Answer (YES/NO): NO